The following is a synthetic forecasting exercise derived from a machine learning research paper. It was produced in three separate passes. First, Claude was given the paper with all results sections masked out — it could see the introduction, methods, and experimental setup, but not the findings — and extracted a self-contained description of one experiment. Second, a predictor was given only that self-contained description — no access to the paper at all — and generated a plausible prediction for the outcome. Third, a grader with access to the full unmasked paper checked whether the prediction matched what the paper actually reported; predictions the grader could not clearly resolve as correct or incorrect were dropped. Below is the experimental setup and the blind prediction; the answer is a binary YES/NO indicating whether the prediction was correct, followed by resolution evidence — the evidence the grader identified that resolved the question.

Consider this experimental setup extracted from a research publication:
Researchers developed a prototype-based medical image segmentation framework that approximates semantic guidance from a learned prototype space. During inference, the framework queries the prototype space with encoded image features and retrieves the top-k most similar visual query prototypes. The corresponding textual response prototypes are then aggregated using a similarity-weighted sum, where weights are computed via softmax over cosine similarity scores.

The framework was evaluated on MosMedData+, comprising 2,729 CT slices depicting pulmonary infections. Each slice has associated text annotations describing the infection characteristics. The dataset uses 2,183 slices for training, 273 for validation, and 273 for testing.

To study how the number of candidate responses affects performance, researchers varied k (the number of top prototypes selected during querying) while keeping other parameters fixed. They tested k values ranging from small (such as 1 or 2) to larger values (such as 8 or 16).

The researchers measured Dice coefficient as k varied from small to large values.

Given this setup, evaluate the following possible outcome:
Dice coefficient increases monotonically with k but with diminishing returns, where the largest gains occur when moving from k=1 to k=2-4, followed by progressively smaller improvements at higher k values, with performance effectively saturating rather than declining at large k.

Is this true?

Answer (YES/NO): NO